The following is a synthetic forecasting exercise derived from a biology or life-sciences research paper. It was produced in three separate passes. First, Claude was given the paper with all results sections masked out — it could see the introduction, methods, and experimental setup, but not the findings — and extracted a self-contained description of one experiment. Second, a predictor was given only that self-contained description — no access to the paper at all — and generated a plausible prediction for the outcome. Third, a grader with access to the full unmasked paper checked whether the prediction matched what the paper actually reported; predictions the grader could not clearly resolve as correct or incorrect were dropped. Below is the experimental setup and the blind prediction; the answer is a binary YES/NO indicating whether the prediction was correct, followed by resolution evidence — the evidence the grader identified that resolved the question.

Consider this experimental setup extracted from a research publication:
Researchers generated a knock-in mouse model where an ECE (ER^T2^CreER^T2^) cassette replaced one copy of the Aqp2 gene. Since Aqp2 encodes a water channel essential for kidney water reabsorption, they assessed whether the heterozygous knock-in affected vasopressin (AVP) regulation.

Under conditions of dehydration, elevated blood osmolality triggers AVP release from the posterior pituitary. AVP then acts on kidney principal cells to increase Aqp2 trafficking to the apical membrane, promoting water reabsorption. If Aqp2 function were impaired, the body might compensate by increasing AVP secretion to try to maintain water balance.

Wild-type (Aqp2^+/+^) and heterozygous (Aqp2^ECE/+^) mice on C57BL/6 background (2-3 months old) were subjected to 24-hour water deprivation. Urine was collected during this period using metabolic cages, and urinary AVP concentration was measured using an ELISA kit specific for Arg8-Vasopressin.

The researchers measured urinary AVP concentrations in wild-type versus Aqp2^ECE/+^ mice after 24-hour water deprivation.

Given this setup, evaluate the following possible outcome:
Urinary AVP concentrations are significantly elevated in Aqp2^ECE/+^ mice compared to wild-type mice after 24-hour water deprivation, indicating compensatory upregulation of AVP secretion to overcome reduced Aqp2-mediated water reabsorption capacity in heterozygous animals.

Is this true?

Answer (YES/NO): NO